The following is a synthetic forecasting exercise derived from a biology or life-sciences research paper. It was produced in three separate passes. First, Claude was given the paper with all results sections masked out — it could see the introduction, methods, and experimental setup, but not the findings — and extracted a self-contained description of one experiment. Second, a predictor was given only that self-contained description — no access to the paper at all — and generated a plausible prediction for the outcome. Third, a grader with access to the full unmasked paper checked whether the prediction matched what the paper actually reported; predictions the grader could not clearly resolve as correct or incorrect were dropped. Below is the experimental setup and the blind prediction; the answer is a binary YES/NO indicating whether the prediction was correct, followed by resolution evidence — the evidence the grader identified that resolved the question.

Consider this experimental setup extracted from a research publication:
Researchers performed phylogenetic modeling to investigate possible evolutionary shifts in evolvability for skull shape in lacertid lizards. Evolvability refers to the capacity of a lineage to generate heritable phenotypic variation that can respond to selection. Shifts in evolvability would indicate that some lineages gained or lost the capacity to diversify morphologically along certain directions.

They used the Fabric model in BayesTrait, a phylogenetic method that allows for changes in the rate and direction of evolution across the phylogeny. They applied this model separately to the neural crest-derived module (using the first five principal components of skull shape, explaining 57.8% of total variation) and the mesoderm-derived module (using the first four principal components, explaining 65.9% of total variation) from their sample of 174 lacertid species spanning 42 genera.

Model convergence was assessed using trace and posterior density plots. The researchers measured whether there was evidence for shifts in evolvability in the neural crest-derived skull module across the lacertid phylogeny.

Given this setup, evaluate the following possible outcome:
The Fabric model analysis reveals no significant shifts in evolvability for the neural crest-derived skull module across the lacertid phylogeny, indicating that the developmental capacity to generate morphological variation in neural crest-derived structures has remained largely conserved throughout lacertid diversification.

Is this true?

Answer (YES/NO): NO